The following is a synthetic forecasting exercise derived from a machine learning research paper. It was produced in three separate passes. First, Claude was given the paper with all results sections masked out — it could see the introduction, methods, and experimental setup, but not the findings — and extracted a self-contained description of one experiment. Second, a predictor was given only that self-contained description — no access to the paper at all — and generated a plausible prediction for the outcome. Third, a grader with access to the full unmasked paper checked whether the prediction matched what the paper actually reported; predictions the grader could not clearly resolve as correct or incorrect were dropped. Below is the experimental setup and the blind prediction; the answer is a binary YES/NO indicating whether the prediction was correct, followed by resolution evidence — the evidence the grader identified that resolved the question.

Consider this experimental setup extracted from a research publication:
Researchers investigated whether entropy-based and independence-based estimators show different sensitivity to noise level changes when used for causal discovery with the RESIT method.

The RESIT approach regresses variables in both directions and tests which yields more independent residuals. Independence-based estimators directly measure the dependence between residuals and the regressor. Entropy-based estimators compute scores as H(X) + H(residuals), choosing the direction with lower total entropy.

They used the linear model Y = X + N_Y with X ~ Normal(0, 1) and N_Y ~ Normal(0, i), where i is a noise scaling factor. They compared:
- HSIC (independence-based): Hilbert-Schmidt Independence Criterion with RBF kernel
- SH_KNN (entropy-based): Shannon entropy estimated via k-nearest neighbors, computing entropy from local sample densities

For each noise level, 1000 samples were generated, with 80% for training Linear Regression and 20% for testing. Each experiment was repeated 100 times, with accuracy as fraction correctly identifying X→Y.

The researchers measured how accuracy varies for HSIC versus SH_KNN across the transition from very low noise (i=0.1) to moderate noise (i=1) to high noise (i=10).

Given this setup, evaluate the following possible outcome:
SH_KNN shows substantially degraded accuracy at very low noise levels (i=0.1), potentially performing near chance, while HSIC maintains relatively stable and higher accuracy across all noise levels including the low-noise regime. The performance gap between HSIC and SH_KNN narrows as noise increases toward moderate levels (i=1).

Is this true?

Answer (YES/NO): NO